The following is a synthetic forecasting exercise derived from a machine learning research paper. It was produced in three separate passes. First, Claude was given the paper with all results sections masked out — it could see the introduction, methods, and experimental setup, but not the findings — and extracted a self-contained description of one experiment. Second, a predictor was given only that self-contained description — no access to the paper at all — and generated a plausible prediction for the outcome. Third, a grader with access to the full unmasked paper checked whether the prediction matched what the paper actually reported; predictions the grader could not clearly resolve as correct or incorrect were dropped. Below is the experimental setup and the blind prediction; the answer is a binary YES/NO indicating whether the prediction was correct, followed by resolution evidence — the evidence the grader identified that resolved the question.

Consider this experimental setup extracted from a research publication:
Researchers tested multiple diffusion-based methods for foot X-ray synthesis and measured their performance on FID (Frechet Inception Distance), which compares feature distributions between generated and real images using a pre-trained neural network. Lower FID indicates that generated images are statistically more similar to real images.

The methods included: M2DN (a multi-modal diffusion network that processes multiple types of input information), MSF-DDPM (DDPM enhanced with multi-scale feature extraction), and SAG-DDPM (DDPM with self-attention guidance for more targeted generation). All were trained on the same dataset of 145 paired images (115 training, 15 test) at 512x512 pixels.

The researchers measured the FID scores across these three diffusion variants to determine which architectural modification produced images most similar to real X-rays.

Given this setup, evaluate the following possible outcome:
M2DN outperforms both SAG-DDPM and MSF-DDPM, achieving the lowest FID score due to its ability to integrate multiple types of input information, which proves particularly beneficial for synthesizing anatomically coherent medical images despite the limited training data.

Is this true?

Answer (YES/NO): NO